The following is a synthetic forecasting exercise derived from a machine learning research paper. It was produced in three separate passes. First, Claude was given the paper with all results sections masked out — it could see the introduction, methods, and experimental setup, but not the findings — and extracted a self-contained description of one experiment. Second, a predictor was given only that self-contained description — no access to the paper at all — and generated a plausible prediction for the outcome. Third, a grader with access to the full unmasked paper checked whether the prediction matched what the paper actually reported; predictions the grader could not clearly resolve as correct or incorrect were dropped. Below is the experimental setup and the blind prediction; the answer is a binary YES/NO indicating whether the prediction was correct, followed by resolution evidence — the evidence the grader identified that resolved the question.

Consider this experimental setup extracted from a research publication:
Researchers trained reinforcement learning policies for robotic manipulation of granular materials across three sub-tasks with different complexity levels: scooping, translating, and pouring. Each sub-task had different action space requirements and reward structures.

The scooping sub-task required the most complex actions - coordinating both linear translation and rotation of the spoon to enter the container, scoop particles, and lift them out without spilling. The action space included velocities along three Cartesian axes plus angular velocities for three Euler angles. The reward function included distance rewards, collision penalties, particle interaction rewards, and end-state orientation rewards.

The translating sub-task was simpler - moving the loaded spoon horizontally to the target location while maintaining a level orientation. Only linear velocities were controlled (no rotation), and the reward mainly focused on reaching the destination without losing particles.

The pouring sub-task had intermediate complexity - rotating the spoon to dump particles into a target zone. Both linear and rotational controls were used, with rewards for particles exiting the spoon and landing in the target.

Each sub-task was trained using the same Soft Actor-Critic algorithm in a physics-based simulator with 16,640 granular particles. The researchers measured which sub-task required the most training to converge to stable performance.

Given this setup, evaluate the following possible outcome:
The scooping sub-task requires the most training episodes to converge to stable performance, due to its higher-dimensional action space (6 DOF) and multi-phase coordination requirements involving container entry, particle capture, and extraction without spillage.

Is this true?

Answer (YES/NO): YES